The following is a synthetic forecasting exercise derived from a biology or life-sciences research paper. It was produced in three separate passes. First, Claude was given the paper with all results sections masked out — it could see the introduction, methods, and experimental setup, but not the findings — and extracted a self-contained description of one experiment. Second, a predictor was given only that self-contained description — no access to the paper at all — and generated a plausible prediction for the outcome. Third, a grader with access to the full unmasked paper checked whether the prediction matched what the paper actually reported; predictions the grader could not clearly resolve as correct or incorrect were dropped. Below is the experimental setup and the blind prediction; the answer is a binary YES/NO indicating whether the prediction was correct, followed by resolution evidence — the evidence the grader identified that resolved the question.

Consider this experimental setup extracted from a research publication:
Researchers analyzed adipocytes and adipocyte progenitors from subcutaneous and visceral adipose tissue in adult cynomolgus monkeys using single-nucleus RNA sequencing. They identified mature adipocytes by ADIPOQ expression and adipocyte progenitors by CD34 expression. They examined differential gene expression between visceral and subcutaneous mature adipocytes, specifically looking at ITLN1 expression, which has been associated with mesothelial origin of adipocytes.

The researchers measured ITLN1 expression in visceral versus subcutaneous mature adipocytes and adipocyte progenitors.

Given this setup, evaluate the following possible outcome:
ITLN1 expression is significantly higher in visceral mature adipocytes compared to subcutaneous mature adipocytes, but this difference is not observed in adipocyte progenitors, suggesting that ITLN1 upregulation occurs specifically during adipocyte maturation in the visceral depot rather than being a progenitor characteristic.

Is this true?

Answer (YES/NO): NO